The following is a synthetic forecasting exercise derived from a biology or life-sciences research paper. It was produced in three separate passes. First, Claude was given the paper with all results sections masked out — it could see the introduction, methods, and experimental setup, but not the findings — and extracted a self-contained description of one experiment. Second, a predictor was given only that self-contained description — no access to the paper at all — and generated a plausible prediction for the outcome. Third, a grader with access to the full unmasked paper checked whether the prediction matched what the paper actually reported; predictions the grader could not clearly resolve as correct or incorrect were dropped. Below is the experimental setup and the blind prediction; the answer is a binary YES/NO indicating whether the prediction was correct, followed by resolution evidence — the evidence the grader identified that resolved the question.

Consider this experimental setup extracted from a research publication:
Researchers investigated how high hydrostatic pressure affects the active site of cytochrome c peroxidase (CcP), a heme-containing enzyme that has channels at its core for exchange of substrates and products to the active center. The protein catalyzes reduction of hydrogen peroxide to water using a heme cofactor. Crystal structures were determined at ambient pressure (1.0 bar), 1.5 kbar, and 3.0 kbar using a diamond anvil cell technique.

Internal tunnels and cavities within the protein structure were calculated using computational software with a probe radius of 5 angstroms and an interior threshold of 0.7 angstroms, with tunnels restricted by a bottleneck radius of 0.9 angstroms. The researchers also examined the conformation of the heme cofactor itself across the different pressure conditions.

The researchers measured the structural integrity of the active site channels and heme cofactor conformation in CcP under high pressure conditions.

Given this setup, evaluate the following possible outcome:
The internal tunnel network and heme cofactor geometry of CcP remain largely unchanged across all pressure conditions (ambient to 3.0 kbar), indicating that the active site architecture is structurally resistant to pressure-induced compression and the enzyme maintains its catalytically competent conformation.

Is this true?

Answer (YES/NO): NO